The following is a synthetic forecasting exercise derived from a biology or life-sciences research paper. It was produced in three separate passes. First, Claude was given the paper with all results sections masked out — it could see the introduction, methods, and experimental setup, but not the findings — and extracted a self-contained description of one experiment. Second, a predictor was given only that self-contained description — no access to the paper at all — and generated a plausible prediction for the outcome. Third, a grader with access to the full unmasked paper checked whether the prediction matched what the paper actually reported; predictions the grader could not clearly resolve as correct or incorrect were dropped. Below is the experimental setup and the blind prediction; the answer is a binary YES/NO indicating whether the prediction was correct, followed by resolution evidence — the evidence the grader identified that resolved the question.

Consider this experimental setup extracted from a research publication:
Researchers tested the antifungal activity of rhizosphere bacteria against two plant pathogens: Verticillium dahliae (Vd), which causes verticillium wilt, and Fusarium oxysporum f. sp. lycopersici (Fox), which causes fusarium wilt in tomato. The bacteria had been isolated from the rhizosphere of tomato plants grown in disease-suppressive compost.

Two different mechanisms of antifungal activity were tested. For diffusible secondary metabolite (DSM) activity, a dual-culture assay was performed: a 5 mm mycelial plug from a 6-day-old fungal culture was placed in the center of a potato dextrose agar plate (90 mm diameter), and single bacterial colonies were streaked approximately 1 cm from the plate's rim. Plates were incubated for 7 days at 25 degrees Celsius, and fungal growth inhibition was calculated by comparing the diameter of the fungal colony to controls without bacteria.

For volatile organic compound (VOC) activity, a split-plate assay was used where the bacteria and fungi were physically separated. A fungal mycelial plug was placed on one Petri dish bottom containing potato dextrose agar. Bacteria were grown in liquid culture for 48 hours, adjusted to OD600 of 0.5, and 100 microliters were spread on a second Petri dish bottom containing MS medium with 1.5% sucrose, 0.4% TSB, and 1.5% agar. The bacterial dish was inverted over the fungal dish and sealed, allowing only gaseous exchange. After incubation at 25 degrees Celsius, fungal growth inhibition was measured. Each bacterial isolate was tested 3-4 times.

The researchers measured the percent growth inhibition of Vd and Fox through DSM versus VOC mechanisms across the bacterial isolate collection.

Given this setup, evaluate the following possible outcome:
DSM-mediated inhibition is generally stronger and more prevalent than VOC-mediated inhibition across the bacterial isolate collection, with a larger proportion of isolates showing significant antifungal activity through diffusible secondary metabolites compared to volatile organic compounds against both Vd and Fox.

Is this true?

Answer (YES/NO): YES